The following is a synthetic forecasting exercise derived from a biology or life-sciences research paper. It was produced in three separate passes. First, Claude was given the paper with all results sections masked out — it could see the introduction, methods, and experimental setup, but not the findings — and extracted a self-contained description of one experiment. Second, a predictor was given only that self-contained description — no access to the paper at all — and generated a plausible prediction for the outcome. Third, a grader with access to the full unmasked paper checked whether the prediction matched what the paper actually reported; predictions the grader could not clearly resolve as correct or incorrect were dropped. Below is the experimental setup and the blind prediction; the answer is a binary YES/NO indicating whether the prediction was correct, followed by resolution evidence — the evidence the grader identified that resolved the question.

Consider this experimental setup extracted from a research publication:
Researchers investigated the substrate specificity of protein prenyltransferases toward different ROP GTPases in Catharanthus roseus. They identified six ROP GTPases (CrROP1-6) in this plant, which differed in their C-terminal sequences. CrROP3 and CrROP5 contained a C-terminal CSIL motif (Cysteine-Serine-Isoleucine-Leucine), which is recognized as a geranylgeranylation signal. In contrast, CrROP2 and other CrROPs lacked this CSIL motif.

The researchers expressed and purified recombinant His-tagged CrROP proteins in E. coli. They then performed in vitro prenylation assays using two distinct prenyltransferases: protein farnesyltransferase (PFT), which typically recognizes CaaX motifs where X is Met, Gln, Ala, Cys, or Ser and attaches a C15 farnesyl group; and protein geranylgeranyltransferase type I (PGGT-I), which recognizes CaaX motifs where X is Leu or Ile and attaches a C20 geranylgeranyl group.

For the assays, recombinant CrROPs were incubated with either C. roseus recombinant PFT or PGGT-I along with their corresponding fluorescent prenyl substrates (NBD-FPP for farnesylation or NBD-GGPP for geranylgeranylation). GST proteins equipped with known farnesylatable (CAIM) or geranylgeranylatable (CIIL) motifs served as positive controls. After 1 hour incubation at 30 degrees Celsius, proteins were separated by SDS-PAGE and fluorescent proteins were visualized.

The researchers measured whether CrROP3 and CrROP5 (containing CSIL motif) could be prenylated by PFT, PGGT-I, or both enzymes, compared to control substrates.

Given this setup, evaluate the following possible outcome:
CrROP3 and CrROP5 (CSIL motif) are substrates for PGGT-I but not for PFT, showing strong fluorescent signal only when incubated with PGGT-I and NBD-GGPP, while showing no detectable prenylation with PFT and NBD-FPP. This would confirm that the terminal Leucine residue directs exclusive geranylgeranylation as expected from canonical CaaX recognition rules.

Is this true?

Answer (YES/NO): YES